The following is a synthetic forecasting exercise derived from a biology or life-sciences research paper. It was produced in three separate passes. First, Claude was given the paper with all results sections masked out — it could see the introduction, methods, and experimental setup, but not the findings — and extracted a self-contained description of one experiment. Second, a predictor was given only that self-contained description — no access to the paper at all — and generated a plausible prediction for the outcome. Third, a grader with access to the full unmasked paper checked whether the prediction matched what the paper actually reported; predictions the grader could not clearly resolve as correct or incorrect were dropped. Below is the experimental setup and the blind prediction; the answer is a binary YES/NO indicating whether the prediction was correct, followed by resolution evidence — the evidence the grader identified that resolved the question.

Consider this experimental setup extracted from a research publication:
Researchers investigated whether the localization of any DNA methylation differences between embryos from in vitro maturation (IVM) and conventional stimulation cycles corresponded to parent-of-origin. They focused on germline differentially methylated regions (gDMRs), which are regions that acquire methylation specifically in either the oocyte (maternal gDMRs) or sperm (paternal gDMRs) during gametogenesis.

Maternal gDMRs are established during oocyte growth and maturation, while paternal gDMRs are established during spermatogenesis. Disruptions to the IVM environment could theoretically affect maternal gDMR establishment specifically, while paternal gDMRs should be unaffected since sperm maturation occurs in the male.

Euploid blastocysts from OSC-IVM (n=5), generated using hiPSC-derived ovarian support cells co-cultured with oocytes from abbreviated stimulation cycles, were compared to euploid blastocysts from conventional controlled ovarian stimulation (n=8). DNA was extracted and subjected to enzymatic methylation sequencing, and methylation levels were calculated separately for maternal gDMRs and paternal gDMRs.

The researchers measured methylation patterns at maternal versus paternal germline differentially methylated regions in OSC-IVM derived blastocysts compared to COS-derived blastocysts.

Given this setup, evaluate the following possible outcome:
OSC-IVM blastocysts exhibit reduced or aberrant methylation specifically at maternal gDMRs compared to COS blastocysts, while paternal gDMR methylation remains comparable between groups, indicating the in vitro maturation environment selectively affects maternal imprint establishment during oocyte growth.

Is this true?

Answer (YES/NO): NO